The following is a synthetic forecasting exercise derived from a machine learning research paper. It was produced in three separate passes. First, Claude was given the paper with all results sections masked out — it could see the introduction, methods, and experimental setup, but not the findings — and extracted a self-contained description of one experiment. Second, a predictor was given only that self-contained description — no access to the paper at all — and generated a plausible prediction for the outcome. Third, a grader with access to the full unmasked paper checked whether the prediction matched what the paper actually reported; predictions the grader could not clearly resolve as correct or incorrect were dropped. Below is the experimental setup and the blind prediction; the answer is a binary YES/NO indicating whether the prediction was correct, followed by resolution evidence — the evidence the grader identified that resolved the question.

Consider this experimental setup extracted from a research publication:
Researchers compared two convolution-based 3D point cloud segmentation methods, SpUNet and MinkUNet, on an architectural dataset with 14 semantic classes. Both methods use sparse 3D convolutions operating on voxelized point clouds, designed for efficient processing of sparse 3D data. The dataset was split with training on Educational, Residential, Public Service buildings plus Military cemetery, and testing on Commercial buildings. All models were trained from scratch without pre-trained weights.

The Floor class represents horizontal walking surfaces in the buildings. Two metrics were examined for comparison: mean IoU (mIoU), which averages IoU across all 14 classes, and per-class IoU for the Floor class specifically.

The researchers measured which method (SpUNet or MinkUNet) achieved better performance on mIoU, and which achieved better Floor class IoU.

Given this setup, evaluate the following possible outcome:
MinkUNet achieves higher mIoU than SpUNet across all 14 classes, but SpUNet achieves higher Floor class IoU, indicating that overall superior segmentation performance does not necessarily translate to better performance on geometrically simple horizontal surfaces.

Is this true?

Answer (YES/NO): NO